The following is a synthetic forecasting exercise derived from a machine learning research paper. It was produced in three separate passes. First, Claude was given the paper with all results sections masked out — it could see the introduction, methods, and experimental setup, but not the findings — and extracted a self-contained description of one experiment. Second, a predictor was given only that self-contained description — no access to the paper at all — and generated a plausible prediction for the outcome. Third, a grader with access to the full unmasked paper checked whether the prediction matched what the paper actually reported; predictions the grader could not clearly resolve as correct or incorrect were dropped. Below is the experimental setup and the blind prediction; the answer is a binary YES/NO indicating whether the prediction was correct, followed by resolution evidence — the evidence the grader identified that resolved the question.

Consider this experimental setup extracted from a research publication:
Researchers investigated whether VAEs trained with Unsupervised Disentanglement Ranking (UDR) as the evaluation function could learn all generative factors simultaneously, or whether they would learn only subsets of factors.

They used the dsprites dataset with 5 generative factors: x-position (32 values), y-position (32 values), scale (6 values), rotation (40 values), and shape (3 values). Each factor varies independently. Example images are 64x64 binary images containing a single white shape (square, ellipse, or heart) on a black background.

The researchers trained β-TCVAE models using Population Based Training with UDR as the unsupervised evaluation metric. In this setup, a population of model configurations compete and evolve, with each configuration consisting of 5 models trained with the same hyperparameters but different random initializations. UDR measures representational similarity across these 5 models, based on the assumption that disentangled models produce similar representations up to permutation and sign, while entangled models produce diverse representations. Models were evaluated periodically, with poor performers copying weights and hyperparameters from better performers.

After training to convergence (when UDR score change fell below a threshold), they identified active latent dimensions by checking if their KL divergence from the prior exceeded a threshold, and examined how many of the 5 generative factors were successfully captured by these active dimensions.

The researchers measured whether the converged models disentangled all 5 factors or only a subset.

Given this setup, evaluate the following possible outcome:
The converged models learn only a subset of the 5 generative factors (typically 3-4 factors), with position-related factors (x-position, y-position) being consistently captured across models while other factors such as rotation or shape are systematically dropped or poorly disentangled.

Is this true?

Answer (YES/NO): NO